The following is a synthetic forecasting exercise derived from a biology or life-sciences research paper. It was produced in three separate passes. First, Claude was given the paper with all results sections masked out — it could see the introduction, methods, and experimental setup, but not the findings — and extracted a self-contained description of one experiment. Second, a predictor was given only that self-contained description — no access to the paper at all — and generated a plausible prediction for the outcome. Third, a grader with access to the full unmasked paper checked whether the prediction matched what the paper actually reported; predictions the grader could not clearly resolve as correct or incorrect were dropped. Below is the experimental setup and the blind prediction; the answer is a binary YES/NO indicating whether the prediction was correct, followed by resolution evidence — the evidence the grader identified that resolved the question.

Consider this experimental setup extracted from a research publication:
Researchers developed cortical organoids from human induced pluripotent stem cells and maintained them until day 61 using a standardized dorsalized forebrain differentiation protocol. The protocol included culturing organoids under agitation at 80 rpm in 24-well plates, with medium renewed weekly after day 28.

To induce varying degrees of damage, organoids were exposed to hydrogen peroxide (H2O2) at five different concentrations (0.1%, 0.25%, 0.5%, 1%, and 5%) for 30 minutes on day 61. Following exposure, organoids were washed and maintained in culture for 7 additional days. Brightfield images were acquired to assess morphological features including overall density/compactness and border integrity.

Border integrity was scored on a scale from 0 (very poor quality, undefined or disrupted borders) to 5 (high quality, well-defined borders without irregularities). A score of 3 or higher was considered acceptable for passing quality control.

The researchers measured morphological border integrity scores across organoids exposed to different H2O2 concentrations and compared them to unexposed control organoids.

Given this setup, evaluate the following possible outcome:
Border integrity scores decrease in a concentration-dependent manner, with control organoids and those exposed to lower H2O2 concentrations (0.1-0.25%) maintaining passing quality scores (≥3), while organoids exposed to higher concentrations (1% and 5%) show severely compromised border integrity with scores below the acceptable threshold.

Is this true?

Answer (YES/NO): NO